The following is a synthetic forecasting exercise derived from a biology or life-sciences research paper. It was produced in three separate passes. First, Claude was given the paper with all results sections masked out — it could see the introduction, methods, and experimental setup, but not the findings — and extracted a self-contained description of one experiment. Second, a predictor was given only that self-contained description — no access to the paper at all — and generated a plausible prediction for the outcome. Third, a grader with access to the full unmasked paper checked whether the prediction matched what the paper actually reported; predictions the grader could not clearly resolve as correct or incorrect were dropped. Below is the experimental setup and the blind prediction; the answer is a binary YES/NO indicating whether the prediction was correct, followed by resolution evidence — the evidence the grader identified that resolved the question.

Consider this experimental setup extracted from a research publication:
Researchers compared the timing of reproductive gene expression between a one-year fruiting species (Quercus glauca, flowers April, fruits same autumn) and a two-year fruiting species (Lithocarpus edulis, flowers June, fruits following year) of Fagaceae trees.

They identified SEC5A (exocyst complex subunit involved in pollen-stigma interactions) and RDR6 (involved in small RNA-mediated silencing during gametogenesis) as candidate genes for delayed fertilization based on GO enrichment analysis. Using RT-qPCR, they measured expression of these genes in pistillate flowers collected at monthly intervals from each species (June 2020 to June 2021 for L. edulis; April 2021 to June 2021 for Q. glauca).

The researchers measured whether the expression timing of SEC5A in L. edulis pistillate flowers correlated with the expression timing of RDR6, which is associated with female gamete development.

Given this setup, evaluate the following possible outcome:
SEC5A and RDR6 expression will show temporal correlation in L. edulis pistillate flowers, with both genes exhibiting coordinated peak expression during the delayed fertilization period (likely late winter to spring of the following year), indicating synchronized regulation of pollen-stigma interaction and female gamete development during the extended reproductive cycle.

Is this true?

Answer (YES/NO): YES